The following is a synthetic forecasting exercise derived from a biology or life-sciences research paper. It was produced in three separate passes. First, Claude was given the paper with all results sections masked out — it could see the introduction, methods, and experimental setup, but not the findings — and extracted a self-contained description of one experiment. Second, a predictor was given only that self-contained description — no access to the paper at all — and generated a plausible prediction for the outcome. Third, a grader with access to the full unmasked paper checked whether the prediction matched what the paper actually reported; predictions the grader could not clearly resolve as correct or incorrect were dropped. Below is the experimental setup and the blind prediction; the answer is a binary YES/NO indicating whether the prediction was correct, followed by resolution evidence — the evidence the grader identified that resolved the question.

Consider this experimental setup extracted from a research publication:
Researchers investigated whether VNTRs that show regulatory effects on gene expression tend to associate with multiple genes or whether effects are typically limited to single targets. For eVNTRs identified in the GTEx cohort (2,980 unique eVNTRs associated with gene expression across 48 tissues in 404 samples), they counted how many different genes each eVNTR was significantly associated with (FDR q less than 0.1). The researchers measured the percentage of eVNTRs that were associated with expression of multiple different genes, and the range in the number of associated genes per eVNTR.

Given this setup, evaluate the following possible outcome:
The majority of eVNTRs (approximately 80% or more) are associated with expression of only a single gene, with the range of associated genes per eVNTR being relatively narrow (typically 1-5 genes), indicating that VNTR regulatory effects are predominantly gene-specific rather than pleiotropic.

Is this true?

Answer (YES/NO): NO